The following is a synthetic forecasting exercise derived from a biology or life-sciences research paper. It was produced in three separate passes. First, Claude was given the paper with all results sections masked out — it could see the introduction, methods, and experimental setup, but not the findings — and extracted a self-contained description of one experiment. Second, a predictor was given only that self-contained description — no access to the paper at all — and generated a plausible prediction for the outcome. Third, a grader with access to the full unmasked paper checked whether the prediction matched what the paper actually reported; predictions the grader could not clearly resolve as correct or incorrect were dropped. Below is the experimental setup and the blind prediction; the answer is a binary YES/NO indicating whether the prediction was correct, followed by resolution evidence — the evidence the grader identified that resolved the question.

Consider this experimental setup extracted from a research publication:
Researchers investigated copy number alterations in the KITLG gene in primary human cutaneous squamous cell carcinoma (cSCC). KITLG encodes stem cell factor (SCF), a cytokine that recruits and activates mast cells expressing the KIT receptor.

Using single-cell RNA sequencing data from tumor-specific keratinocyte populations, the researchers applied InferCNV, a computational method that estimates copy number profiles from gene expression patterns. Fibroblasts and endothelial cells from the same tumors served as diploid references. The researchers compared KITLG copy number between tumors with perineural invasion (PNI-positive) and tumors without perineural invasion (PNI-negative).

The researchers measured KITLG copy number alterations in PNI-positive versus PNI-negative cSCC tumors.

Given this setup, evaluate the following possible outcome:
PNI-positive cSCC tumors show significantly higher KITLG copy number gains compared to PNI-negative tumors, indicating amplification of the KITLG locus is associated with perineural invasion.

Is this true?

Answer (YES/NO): YES